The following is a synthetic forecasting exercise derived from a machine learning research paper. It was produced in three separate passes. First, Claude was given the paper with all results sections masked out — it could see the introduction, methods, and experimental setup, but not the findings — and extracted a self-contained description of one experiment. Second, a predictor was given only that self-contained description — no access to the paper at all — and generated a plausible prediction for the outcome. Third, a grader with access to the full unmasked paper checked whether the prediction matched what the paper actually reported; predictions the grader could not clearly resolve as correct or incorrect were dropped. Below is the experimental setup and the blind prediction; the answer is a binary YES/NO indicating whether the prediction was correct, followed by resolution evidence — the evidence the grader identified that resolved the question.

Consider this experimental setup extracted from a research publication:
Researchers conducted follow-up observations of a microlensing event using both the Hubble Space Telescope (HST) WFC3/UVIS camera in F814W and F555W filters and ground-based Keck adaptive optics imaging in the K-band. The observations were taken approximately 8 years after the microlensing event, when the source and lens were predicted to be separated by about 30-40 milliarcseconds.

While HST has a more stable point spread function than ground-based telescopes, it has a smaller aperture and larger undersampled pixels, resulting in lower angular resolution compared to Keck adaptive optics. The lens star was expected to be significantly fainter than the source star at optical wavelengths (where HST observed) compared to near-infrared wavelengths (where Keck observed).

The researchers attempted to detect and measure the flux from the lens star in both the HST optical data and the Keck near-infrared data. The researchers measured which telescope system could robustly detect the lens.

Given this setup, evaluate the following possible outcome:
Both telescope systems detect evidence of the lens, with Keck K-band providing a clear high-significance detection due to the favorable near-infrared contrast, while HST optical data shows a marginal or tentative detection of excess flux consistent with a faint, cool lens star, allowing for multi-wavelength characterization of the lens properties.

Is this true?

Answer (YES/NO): NO